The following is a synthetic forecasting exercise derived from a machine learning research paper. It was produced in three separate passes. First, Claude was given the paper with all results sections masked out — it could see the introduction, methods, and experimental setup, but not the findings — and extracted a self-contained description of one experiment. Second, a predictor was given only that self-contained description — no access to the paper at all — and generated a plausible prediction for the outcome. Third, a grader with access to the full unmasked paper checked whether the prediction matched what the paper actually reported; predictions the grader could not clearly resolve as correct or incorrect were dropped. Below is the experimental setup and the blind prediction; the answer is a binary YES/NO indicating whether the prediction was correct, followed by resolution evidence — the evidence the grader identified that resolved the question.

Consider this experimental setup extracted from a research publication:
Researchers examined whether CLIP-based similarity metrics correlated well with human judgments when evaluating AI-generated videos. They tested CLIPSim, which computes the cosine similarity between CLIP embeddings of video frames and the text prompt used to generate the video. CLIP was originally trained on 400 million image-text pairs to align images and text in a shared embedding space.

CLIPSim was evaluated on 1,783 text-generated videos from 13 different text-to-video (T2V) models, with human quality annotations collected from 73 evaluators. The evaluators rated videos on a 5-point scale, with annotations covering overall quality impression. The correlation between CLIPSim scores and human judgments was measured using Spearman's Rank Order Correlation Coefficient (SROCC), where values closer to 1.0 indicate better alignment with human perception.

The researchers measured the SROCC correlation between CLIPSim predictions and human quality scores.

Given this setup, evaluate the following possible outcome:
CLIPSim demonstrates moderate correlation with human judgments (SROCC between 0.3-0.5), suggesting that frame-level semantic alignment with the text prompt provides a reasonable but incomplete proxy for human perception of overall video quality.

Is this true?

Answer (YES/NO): NO